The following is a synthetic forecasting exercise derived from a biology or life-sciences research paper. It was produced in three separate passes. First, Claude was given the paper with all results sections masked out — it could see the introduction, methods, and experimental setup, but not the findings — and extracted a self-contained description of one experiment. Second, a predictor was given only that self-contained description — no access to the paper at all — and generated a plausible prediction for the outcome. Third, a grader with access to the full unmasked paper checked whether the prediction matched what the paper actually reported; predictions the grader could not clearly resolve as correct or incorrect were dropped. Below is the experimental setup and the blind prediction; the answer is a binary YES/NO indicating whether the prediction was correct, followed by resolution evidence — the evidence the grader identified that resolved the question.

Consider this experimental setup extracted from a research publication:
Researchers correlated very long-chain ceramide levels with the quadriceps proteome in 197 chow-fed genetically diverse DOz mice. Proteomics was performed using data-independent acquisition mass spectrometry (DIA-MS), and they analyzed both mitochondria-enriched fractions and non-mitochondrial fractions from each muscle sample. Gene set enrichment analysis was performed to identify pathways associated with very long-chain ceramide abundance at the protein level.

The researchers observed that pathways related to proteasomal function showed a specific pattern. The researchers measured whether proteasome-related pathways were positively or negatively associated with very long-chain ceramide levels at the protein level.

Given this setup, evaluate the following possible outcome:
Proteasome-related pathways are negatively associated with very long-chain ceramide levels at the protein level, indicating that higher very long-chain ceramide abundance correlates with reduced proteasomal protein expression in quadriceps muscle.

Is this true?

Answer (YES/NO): YES